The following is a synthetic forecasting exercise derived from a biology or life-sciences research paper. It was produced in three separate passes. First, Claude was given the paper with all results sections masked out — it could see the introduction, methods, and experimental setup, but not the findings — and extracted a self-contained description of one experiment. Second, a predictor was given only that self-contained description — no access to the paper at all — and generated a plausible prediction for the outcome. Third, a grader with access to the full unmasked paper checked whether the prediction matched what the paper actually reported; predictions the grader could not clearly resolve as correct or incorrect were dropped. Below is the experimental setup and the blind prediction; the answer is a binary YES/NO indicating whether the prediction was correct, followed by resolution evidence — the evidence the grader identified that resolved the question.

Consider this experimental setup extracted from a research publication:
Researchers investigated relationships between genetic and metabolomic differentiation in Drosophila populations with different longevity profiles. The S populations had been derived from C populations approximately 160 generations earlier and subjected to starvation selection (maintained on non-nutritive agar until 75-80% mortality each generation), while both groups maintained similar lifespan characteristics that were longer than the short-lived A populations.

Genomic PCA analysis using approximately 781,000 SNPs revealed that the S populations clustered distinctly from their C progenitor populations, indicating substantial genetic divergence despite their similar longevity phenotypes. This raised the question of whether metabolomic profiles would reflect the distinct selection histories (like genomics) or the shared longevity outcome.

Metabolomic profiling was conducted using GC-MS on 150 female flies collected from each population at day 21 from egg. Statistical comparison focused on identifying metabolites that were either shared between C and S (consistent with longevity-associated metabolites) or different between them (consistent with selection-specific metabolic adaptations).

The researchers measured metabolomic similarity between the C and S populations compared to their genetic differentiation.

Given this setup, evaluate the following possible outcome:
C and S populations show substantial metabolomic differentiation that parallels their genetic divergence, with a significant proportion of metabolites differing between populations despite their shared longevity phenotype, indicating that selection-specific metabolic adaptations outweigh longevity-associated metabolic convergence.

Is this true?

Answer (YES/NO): NO